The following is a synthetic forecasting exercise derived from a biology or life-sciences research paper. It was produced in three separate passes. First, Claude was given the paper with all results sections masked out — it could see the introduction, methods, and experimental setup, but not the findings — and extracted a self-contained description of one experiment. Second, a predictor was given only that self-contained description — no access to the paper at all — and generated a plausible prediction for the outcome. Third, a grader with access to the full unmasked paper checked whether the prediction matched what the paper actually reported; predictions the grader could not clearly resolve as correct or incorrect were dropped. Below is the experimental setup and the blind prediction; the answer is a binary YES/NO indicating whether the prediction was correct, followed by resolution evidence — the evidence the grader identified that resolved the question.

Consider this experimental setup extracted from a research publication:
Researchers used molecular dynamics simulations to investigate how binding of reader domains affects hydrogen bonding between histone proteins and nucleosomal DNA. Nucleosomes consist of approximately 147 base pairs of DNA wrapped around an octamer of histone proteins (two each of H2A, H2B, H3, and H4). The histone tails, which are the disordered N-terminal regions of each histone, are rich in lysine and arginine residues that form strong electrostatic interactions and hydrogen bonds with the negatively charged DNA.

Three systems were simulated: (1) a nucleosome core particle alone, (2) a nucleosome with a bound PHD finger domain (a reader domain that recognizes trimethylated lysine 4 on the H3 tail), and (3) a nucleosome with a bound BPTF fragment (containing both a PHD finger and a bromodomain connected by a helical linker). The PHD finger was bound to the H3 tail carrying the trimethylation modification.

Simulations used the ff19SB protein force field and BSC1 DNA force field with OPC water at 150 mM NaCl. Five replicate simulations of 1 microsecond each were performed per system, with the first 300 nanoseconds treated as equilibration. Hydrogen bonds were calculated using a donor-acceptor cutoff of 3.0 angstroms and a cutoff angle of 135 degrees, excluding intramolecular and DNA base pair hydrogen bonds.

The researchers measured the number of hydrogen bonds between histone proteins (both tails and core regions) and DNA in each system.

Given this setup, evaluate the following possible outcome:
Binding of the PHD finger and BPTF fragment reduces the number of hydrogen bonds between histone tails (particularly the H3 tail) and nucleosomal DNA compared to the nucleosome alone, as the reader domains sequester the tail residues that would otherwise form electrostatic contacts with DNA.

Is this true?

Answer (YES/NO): YES